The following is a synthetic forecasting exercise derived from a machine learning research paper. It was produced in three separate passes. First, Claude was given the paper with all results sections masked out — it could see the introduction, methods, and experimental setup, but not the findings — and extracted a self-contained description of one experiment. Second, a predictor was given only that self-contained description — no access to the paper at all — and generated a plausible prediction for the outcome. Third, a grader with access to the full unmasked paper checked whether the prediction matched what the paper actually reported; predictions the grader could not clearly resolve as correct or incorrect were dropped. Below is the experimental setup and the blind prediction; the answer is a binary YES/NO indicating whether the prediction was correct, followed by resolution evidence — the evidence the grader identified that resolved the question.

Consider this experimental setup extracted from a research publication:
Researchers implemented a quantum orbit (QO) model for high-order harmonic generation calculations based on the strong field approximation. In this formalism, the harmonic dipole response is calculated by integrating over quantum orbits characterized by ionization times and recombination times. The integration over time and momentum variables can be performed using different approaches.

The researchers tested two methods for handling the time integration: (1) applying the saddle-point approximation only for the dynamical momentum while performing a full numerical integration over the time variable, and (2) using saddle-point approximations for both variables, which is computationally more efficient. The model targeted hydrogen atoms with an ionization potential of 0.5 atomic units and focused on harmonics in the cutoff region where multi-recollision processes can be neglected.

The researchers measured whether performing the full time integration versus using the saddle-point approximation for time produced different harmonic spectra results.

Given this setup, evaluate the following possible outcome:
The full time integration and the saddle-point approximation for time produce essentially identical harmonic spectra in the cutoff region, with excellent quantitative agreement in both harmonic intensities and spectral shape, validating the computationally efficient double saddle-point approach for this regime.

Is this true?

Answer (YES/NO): YES